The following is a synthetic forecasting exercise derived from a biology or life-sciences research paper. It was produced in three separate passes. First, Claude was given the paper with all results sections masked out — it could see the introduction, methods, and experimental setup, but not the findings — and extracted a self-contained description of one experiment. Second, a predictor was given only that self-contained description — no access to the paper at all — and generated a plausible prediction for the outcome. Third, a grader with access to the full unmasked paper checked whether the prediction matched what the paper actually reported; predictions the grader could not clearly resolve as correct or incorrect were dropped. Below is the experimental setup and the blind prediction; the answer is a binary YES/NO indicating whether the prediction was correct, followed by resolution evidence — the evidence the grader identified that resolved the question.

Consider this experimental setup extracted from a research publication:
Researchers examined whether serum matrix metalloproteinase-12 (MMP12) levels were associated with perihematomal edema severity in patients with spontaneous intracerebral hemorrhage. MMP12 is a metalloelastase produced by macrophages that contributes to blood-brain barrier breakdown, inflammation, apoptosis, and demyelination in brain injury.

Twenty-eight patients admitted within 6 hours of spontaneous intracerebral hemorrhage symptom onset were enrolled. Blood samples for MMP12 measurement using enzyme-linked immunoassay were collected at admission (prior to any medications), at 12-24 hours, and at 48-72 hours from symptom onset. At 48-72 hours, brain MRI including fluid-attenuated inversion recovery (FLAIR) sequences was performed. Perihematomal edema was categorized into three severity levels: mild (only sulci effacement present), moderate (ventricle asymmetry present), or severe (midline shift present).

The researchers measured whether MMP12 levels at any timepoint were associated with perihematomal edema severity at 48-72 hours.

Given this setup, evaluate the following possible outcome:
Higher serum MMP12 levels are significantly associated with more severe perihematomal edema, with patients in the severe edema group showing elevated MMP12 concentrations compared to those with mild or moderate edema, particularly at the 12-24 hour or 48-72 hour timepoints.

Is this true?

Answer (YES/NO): NO